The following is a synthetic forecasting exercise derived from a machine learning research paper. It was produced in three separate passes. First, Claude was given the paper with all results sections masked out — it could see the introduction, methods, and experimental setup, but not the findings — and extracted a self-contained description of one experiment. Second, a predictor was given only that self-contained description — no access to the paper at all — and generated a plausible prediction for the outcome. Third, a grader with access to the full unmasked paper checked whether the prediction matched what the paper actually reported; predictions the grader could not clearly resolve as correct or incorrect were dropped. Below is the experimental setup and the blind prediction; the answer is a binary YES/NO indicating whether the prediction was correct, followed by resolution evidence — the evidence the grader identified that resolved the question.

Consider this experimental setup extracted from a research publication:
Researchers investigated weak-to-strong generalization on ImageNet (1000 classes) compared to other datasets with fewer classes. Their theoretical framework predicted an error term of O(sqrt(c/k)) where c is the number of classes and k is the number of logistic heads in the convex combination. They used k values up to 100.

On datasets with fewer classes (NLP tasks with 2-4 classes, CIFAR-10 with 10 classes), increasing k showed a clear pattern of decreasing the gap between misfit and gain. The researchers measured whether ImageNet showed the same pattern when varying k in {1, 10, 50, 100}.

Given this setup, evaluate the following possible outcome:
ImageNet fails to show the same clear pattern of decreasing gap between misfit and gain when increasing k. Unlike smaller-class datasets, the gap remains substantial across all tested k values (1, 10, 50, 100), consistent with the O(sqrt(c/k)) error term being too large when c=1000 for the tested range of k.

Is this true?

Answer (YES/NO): YES